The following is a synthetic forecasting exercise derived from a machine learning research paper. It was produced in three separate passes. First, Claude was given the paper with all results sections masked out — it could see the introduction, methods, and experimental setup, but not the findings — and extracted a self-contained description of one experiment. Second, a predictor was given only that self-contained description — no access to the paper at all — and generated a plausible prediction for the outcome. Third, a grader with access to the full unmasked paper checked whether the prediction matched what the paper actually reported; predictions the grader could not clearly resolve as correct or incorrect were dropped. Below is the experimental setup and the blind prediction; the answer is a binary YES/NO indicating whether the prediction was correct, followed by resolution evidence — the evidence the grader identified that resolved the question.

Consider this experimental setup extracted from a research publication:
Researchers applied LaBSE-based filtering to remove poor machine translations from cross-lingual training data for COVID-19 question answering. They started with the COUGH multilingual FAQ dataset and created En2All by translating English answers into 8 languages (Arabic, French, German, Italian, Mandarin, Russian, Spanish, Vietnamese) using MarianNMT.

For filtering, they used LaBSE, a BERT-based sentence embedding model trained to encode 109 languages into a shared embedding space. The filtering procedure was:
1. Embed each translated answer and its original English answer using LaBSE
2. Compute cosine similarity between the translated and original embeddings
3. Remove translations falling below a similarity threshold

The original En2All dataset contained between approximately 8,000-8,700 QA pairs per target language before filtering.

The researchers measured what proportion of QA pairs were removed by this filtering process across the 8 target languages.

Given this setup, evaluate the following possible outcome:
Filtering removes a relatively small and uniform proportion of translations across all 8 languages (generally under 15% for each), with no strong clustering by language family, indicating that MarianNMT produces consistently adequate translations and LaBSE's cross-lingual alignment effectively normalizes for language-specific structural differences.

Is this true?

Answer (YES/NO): NO